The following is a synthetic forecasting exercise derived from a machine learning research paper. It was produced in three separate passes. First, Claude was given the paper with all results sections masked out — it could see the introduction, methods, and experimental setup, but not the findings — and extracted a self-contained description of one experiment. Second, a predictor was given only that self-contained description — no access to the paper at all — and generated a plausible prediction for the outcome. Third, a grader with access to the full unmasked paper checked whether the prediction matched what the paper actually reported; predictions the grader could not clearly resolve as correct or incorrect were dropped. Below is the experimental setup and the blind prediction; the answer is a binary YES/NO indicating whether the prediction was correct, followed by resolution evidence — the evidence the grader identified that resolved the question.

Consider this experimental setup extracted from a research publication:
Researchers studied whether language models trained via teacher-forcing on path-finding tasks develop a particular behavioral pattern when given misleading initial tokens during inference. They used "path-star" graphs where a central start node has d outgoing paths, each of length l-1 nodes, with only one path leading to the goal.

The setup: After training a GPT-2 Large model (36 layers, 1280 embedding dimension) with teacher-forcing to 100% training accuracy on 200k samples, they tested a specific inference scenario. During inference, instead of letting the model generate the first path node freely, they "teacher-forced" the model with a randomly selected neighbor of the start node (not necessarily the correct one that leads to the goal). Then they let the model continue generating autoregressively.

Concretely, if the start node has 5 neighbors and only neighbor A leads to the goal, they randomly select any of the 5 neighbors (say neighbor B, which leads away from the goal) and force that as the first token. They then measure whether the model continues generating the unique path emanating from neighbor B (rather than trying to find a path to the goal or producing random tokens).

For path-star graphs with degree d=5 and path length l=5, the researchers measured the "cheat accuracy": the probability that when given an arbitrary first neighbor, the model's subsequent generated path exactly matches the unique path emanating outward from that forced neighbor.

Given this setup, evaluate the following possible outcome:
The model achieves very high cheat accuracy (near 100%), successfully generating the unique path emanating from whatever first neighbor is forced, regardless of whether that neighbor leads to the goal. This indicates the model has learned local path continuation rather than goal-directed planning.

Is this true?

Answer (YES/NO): YES